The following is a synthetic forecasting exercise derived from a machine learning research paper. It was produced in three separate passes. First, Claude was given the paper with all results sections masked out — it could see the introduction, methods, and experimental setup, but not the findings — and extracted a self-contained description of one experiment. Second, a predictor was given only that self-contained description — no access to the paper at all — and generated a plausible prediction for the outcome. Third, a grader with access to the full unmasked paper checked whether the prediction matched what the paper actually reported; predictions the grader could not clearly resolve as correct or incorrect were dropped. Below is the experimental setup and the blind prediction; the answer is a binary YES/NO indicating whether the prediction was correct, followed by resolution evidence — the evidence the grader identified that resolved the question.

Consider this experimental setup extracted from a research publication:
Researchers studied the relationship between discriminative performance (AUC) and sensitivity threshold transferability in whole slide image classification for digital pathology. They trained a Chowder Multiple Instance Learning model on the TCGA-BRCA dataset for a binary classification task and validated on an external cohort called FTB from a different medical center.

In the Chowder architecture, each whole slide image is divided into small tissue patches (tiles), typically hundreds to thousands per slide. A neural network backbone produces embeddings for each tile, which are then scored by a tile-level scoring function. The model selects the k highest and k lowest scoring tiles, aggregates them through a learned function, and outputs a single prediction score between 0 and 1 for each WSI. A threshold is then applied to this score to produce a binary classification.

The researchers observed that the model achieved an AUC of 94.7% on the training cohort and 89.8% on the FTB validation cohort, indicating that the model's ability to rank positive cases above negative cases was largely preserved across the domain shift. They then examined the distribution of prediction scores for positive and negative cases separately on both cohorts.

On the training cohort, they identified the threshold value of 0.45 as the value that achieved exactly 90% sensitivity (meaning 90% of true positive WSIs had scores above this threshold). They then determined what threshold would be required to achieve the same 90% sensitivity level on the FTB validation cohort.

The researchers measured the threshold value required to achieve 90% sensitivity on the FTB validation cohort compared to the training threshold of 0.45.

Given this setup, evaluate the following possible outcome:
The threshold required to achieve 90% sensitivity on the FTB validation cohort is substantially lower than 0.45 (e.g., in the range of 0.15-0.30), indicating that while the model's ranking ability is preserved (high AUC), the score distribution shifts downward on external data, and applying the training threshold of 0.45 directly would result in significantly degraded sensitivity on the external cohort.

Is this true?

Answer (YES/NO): YES